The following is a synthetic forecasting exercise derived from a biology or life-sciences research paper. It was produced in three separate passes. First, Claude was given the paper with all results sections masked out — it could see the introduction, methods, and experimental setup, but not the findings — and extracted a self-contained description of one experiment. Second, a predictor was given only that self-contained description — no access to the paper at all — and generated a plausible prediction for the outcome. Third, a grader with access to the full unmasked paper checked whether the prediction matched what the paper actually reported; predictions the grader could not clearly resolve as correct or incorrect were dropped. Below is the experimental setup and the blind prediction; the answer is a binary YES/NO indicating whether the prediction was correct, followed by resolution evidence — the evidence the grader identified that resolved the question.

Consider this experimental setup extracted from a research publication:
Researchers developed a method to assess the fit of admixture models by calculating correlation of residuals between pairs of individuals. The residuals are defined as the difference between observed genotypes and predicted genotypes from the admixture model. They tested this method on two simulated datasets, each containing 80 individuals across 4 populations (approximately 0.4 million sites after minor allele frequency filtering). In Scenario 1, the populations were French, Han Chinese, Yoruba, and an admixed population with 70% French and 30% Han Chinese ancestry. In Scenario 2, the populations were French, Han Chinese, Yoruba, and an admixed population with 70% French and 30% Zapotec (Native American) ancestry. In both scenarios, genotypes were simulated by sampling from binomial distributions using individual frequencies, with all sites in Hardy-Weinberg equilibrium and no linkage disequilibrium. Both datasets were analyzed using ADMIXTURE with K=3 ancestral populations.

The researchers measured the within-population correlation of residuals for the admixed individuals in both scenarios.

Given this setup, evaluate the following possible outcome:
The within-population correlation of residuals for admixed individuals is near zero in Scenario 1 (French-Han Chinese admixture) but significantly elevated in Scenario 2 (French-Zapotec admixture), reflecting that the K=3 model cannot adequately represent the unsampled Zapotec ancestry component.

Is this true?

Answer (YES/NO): YES